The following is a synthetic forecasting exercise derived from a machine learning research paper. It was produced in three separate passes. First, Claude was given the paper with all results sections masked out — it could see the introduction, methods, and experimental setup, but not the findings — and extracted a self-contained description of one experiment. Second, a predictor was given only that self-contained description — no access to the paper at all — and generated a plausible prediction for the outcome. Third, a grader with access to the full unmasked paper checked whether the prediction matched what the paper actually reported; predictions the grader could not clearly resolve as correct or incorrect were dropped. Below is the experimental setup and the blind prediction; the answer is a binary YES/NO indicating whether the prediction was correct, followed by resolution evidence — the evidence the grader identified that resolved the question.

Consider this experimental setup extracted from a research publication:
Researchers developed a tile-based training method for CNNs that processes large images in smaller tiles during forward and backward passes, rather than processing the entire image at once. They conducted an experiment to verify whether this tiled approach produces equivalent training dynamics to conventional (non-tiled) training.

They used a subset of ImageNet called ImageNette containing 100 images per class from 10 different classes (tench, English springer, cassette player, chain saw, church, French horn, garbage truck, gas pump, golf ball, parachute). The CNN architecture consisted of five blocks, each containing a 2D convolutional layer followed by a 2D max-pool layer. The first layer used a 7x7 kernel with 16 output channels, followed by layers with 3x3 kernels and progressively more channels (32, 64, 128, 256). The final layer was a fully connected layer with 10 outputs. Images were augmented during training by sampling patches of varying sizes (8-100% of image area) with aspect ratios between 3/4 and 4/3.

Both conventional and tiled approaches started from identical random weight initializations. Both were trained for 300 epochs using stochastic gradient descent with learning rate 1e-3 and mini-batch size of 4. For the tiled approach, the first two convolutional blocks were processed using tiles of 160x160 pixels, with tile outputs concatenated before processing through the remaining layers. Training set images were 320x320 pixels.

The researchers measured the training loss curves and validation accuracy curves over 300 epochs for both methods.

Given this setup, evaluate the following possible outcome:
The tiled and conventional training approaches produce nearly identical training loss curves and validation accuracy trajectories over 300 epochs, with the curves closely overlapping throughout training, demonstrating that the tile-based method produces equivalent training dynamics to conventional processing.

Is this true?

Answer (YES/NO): YES